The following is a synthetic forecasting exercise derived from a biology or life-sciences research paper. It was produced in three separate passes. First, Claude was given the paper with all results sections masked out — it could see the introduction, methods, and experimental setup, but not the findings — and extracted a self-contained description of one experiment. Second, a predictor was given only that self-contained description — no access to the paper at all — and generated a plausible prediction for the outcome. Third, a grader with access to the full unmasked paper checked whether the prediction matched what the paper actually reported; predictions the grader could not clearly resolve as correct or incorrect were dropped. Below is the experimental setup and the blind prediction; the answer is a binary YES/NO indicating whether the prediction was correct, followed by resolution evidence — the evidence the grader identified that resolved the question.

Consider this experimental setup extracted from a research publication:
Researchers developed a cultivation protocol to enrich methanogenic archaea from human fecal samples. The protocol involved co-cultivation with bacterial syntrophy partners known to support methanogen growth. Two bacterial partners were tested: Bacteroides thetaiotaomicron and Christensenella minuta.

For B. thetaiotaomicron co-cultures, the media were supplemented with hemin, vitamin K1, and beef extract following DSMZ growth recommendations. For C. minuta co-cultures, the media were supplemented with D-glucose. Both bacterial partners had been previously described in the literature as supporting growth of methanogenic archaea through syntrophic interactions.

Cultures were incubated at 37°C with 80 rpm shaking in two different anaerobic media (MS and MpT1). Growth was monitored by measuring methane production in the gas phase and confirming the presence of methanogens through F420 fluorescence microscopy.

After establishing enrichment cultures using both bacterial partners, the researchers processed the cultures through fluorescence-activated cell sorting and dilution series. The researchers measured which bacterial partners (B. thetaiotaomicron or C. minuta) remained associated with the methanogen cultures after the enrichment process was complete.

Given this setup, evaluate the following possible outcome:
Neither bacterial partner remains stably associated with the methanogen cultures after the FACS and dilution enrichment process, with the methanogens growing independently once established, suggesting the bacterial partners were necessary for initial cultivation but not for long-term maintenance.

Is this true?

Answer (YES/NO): NO